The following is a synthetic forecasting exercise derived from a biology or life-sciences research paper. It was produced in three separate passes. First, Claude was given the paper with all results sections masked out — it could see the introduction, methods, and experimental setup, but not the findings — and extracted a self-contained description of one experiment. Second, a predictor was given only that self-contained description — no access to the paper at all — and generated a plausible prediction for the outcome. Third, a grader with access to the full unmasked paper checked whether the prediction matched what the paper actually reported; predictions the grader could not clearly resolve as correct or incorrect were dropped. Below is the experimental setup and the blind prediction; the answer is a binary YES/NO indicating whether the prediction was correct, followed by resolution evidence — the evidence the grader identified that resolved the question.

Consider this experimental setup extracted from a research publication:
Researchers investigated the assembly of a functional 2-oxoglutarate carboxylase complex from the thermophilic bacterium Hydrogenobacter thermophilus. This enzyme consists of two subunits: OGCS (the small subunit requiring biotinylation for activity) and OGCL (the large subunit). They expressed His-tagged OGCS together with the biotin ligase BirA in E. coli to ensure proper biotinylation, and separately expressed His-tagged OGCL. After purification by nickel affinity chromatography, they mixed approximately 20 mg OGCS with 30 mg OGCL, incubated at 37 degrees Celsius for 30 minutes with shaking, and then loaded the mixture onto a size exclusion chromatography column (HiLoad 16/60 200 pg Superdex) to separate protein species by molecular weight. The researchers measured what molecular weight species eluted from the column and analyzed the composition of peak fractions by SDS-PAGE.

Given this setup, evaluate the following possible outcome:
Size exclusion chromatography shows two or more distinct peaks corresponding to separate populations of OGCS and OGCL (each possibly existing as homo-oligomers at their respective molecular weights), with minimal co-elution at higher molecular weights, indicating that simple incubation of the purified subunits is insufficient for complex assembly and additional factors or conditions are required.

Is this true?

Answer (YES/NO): NO